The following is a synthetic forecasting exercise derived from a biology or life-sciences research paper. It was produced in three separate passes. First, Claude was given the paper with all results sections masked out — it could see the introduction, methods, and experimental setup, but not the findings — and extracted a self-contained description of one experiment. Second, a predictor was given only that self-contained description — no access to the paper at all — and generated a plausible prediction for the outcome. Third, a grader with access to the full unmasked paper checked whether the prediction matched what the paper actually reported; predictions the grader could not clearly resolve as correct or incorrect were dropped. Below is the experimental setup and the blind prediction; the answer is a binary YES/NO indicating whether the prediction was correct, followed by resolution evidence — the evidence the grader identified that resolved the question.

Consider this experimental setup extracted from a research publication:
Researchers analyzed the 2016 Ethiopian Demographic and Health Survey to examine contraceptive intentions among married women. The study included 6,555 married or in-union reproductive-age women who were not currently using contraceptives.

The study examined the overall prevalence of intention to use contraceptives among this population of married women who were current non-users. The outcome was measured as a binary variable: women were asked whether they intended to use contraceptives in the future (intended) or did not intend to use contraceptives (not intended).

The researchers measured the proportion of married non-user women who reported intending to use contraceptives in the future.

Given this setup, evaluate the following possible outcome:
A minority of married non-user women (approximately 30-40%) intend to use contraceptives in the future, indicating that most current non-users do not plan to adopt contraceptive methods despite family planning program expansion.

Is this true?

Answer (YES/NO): NO